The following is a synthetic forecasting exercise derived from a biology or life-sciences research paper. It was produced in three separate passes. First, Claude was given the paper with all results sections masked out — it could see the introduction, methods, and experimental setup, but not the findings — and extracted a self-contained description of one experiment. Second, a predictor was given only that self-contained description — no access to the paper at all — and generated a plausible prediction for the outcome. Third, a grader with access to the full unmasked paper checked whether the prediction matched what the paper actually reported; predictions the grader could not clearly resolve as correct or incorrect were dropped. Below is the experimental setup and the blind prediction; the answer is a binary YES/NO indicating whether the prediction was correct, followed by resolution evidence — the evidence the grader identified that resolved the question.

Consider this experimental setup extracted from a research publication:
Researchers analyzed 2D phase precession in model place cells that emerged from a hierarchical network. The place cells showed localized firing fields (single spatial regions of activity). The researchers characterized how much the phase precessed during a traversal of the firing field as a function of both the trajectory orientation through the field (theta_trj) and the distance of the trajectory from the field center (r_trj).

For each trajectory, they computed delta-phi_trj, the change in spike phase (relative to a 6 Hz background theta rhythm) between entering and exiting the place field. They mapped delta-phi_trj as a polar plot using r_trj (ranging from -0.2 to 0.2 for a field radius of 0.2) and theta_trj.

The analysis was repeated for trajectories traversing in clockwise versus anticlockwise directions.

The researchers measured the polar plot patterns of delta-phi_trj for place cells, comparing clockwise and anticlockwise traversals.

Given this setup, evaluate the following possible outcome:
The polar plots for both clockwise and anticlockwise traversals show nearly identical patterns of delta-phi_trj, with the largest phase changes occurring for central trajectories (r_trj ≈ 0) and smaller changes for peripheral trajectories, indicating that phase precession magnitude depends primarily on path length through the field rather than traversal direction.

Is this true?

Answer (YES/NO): NO